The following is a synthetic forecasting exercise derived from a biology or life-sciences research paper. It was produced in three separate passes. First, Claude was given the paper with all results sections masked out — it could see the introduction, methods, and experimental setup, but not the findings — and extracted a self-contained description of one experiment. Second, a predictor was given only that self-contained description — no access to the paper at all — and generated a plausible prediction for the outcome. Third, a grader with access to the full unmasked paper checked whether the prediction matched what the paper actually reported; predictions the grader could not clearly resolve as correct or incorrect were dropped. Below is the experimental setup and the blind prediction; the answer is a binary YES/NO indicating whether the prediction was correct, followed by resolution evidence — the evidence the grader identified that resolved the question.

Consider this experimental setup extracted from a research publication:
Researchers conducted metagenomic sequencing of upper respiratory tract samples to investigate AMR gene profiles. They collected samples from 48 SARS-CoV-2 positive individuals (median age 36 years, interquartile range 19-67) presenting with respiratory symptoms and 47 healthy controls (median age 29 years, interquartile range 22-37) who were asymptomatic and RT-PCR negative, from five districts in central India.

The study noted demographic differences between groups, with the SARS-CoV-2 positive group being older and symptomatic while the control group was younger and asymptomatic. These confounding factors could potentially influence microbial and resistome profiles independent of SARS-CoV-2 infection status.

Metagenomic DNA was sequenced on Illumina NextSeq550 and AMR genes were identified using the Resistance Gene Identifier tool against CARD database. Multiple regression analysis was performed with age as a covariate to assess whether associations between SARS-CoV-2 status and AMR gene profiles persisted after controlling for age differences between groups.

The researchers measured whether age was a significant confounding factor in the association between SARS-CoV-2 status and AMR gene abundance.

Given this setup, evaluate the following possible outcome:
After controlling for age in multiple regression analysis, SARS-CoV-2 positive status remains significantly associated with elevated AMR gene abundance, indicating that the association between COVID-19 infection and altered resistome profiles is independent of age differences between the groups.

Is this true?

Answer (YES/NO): YES